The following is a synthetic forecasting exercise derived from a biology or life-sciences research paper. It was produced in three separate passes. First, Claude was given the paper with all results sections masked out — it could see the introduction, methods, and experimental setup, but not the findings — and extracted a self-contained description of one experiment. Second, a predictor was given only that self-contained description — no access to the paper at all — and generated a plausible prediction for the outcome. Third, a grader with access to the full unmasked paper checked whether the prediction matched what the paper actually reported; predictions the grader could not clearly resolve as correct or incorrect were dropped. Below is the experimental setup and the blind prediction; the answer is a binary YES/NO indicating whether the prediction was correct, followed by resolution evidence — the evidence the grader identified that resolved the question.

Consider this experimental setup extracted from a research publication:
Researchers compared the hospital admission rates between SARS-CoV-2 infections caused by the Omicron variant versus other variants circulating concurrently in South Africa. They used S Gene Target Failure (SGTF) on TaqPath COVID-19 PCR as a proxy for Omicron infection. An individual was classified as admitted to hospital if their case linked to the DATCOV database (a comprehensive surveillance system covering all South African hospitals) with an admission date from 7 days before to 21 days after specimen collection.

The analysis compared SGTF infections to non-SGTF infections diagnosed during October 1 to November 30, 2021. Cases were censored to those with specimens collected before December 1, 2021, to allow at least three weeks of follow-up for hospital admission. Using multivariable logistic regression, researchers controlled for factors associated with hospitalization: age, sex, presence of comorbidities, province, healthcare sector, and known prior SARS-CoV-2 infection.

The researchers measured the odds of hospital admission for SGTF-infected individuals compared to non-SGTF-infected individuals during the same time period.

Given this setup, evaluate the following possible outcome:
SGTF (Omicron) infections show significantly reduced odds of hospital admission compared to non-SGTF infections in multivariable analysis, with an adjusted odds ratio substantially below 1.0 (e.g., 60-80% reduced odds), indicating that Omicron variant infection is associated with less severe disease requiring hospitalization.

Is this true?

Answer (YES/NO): YES